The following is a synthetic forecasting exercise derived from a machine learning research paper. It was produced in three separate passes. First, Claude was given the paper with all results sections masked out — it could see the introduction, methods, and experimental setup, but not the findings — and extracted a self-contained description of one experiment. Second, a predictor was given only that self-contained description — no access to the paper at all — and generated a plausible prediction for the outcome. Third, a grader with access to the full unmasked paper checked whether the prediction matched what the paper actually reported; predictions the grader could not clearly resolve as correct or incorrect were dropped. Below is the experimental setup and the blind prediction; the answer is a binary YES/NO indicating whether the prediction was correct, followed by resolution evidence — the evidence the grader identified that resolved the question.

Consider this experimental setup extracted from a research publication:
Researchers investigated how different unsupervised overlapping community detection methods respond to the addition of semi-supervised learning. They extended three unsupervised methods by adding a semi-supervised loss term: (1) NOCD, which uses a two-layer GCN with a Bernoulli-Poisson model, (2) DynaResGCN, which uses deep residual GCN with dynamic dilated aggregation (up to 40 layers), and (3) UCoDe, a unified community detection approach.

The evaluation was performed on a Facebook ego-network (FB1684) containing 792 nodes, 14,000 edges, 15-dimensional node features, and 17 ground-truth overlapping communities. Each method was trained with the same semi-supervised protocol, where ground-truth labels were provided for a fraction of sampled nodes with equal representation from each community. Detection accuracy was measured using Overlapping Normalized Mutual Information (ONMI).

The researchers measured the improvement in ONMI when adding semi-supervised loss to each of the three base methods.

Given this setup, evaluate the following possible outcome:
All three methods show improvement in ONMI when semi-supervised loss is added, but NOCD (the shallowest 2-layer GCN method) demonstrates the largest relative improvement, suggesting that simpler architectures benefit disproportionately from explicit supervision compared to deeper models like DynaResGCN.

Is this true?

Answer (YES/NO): NO